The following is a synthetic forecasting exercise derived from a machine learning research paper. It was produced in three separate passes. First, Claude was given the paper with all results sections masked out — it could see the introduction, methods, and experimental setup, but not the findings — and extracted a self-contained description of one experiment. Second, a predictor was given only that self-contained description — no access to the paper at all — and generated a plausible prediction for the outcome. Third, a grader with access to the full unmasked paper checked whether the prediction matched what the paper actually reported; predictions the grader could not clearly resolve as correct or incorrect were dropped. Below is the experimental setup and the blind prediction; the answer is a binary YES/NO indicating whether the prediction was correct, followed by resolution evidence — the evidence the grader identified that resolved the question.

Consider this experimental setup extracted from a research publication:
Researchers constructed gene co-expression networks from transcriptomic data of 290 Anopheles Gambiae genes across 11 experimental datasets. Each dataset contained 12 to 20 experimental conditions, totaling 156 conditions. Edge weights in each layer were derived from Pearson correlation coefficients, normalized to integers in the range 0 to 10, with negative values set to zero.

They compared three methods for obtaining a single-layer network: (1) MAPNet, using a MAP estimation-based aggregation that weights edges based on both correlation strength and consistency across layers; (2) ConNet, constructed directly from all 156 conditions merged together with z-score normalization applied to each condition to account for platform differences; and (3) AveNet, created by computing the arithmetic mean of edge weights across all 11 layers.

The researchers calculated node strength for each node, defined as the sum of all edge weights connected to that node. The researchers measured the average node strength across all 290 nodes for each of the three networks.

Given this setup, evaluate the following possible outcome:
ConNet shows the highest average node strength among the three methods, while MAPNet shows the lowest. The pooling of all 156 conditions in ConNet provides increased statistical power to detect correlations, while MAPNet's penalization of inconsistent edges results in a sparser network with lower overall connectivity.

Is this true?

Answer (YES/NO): NO